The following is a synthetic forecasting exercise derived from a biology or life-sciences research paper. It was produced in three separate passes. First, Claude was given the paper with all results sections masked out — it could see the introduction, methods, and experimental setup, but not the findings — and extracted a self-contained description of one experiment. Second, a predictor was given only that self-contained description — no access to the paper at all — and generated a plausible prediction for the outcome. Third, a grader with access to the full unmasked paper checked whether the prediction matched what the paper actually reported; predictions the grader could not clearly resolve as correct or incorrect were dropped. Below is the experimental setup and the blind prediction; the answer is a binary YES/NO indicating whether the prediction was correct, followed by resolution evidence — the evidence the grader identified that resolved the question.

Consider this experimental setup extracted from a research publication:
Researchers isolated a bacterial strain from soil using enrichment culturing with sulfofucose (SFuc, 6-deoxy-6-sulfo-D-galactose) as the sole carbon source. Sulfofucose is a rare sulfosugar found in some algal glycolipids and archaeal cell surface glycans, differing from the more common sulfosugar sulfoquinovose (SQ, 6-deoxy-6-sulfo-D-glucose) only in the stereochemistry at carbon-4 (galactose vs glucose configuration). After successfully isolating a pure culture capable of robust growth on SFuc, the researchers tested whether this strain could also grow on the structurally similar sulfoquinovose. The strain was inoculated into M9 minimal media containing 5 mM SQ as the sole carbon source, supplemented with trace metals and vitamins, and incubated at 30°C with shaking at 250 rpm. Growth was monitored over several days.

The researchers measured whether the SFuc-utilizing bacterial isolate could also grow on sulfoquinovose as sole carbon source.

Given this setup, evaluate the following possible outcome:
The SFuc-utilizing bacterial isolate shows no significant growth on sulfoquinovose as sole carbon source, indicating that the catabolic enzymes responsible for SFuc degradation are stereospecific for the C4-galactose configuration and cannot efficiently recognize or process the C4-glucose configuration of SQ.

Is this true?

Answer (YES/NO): YES